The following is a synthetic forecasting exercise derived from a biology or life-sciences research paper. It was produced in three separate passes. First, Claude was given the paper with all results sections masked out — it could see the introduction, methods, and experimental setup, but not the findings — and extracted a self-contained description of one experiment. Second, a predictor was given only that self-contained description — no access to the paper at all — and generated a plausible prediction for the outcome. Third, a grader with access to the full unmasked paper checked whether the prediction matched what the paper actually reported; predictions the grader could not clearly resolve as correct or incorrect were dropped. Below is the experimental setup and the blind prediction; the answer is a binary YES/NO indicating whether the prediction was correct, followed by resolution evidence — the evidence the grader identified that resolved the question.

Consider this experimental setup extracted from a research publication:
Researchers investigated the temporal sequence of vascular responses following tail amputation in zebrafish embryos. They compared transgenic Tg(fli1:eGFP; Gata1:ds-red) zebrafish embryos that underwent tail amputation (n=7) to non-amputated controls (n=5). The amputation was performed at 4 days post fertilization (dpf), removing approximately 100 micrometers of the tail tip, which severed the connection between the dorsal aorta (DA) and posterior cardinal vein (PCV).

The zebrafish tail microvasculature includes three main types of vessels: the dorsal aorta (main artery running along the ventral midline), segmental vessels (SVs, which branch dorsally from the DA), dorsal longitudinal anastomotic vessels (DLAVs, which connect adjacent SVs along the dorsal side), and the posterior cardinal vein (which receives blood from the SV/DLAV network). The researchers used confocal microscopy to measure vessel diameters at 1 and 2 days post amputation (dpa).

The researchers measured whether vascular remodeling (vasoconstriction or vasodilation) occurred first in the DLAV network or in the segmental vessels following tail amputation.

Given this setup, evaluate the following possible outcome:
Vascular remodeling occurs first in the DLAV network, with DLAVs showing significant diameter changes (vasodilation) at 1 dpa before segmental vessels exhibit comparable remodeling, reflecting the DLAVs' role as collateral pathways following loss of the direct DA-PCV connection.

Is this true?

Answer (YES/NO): NO